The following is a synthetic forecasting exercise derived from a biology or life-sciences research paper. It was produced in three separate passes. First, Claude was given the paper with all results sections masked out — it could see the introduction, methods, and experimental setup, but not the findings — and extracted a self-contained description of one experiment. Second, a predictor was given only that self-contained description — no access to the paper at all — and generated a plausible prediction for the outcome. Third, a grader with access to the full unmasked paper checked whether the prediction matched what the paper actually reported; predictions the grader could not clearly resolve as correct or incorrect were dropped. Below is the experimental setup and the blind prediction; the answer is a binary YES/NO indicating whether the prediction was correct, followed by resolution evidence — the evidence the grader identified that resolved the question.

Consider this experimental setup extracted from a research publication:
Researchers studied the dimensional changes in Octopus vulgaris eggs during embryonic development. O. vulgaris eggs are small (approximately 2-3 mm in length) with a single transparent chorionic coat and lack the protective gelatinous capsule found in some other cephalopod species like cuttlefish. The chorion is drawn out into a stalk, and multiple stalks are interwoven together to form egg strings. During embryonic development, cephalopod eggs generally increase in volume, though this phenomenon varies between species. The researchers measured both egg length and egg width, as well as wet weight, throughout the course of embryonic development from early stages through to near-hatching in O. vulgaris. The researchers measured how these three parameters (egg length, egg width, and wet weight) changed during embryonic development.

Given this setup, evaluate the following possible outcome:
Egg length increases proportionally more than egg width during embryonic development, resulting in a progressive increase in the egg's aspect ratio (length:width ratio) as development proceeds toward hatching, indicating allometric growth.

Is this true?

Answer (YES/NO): NO